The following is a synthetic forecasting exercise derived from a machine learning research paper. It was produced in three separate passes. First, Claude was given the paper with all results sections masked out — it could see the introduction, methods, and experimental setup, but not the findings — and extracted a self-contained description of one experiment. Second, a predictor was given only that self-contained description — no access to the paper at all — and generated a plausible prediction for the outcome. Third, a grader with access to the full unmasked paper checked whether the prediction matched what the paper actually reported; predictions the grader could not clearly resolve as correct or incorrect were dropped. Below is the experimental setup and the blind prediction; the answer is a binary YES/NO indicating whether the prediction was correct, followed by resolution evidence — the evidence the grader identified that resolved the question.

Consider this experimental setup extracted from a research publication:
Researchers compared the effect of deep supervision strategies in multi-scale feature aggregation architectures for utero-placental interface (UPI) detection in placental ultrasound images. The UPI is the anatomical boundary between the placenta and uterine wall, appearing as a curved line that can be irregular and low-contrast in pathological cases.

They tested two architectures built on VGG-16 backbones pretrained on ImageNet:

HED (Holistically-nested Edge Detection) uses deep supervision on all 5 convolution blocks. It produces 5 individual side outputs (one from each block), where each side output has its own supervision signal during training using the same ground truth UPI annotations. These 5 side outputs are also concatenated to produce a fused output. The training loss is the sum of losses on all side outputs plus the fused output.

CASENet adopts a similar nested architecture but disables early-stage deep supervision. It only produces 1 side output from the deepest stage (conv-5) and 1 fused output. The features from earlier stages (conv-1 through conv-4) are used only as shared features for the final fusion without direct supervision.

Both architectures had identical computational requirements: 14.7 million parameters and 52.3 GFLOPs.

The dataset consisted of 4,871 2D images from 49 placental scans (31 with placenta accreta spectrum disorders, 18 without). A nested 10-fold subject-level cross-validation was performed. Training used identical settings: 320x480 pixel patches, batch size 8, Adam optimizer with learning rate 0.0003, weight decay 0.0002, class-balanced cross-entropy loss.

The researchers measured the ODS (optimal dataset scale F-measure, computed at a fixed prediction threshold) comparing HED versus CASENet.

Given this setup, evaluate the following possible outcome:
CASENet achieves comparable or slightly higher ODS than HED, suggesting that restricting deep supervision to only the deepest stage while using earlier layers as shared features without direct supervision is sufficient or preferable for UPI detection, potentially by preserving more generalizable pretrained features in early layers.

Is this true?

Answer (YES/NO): NO